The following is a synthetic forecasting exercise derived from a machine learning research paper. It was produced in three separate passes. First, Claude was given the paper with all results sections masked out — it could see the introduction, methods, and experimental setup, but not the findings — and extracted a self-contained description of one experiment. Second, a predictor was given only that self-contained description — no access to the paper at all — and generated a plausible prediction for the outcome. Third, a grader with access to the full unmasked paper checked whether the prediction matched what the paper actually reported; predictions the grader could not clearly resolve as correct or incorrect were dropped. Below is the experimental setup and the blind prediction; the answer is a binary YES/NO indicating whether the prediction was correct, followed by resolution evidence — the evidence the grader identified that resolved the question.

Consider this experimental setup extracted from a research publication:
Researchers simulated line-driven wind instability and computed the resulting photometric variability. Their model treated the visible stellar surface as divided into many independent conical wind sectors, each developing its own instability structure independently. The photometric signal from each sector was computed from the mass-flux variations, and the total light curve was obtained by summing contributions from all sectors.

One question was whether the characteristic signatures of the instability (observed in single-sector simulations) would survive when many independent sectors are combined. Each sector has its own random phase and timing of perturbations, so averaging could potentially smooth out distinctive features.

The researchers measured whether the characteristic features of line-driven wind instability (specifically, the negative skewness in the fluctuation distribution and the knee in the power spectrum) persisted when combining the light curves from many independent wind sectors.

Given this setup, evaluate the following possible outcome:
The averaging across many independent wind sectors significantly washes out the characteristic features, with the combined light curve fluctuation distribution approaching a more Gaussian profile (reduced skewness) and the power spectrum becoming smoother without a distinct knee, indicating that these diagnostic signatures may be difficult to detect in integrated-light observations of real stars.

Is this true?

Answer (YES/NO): NO